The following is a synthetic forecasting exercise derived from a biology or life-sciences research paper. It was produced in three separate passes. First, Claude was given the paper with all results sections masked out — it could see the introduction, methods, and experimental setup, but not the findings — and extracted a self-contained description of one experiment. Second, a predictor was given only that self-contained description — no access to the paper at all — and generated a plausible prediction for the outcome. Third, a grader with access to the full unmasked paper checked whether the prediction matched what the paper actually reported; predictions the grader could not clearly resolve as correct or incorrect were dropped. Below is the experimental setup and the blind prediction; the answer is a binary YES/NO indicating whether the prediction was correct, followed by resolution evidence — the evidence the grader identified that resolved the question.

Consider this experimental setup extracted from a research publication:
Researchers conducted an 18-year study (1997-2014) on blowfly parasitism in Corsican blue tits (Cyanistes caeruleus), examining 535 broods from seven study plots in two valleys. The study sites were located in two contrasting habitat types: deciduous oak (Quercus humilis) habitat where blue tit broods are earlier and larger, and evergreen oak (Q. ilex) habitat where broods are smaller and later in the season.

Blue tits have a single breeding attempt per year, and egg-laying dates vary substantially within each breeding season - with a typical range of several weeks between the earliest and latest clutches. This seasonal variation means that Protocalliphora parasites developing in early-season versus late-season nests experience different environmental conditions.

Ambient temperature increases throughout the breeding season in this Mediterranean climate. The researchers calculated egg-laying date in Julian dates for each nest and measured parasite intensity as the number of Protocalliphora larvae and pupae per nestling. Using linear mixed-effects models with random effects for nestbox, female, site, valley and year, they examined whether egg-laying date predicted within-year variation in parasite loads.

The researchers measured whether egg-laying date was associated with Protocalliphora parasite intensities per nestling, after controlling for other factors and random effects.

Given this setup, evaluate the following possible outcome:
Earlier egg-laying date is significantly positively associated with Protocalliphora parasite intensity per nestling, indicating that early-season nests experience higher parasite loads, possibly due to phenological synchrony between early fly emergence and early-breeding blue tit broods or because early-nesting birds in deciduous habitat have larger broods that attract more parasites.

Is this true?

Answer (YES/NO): NO